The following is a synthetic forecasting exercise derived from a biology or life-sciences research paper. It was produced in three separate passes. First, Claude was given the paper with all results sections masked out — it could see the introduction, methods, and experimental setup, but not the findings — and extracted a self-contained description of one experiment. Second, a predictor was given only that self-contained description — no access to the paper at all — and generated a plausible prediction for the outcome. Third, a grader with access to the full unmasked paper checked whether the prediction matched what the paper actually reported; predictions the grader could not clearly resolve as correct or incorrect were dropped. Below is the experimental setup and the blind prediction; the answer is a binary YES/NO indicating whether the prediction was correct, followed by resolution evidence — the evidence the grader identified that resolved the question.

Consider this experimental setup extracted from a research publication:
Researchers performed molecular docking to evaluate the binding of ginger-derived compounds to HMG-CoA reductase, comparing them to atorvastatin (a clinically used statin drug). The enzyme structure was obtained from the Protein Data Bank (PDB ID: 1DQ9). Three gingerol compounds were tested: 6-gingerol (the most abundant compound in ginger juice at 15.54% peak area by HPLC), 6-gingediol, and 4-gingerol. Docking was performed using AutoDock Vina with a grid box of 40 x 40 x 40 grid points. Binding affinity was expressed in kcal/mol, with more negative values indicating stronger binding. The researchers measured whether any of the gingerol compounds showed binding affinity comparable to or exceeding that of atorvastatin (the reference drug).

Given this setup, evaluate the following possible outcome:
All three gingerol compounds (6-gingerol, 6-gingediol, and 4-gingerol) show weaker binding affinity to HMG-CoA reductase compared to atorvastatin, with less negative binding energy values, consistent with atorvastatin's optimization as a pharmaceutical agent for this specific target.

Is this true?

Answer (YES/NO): YES